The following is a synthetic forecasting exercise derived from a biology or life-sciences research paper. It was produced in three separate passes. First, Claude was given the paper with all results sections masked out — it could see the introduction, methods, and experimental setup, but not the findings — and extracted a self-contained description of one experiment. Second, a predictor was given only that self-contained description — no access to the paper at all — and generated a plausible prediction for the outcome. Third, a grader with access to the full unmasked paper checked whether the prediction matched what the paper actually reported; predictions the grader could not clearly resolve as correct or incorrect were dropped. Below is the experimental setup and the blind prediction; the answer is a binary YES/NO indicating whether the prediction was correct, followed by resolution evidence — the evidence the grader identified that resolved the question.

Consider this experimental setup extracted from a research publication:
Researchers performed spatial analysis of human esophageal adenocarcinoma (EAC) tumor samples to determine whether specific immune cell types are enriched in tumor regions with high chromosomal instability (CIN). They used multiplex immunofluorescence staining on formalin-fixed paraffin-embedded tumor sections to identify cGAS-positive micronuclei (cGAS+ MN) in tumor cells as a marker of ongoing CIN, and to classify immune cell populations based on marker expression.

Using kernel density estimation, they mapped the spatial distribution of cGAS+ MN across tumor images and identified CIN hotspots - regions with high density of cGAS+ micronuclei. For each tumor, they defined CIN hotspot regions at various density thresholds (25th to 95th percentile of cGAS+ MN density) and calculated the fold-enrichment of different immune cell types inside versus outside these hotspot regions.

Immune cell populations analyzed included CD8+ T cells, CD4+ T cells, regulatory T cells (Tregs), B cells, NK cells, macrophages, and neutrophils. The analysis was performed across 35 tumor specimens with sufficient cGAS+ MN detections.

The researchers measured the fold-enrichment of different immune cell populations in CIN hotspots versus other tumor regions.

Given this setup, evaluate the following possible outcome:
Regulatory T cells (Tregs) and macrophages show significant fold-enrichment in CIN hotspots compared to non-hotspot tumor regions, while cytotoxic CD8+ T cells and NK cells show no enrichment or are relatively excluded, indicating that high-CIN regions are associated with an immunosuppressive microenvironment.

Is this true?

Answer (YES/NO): NO